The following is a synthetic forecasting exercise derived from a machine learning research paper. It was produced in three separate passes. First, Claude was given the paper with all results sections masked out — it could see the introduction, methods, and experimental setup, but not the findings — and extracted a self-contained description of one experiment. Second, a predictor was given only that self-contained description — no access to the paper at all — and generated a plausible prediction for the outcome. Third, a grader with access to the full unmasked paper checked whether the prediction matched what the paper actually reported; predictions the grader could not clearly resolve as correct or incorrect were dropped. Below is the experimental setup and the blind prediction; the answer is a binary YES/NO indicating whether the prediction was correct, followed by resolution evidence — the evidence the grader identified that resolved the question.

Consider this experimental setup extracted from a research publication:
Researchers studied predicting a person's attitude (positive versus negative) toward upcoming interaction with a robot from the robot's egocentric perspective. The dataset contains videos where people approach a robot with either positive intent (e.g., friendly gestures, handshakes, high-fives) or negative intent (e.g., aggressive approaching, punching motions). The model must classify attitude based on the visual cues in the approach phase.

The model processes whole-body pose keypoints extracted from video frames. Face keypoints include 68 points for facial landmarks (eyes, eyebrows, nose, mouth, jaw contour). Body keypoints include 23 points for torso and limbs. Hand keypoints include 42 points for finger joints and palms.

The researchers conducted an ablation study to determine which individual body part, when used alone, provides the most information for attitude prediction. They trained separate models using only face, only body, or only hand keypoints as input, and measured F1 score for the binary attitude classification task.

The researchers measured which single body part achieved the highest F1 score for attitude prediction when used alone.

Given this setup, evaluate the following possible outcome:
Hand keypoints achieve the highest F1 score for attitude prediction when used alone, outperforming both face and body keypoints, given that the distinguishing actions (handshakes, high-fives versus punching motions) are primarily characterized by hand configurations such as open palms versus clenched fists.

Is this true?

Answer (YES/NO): NO